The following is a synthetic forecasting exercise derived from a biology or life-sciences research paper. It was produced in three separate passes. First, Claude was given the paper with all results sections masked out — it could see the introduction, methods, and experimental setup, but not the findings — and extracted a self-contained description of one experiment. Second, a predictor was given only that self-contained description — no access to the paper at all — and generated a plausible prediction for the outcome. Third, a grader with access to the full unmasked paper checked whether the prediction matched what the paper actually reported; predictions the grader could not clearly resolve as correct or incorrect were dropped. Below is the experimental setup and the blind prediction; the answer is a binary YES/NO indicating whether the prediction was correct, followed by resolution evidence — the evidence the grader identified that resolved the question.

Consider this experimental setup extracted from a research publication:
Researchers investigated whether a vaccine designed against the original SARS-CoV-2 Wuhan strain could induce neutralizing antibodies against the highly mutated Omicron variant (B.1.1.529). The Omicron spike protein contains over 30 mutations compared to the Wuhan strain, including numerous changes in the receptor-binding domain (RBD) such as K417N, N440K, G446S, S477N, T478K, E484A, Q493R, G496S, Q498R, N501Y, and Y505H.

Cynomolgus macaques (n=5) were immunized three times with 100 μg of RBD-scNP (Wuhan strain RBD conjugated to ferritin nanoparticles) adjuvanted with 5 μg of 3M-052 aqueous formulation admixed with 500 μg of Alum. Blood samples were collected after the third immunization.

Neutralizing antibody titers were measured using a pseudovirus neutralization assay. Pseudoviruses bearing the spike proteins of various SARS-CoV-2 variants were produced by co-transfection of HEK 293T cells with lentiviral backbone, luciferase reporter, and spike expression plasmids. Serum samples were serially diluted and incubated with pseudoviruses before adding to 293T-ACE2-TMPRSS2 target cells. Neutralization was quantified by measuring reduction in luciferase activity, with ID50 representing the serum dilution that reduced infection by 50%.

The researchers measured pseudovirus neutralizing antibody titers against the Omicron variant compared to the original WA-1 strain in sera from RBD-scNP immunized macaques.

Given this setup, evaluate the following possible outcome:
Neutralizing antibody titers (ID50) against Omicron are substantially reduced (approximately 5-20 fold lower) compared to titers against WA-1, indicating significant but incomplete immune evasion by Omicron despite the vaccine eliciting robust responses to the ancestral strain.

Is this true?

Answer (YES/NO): NO